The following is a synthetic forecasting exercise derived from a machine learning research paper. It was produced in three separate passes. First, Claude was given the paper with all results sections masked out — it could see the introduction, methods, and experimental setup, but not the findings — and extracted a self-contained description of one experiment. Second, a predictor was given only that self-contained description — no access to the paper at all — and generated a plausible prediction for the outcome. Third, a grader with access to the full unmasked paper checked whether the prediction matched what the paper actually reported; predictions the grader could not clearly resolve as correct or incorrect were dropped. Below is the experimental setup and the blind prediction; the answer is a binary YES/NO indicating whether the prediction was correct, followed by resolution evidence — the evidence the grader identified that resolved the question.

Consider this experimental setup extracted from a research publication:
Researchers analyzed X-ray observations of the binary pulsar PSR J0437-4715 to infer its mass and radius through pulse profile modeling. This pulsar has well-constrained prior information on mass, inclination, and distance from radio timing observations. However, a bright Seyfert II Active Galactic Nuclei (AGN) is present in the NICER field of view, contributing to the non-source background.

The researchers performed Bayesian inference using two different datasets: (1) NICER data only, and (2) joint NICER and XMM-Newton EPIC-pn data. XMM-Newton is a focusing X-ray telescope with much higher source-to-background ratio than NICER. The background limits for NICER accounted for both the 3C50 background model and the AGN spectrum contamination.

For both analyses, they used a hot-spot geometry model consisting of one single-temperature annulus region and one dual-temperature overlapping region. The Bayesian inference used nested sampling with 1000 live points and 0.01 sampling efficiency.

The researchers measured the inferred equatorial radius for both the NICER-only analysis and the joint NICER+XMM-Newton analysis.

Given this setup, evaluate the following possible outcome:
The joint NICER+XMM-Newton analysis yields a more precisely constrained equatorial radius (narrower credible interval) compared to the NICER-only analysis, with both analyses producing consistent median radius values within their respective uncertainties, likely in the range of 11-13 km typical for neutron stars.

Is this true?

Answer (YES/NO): NO